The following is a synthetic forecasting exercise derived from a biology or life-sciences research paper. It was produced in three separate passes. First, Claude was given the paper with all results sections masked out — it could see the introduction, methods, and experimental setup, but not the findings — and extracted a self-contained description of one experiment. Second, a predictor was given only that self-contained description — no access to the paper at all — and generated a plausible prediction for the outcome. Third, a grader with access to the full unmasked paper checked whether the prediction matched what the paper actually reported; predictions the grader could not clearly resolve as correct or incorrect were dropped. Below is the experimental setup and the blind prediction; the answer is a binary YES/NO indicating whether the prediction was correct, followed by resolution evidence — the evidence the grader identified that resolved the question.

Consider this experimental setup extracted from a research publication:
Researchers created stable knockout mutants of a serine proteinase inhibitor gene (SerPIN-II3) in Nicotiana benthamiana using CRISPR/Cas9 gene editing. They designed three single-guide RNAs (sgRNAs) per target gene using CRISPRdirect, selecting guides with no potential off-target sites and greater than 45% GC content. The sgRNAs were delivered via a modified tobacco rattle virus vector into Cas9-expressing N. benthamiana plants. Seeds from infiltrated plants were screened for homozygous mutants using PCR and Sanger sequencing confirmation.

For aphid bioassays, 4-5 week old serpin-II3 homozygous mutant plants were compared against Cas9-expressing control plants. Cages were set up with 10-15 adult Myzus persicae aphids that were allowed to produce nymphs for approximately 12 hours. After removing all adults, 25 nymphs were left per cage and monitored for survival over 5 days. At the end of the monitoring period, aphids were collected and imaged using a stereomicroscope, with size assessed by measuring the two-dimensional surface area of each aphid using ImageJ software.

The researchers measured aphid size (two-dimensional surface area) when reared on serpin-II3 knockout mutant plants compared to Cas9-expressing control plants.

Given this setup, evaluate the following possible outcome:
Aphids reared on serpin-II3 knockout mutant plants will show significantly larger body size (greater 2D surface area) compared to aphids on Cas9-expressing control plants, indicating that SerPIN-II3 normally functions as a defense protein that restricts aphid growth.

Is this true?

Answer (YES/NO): YES